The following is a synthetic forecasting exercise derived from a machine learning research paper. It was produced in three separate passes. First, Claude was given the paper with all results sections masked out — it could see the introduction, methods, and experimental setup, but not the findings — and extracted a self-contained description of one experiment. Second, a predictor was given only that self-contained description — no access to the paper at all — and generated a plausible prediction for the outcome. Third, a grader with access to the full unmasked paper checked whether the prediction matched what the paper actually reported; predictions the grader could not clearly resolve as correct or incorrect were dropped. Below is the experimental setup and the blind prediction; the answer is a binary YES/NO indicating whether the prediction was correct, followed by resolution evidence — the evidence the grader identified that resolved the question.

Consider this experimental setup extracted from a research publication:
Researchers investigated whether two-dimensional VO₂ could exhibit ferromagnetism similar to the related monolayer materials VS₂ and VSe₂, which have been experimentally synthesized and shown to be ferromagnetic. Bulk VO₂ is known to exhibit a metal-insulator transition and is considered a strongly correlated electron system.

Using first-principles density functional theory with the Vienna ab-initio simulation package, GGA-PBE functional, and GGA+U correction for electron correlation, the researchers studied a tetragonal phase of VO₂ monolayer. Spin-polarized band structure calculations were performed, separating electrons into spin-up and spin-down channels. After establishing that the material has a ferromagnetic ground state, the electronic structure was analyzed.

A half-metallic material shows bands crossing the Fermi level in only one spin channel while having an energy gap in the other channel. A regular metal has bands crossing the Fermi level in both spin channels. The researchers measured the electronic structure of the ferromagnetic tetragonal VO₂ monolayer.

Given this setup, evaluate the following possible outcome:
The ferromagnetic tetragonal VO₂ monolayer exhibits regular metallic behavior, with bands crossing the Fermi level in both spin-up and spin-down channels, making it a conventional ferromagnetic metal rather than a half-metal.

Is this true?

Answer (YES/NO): NO